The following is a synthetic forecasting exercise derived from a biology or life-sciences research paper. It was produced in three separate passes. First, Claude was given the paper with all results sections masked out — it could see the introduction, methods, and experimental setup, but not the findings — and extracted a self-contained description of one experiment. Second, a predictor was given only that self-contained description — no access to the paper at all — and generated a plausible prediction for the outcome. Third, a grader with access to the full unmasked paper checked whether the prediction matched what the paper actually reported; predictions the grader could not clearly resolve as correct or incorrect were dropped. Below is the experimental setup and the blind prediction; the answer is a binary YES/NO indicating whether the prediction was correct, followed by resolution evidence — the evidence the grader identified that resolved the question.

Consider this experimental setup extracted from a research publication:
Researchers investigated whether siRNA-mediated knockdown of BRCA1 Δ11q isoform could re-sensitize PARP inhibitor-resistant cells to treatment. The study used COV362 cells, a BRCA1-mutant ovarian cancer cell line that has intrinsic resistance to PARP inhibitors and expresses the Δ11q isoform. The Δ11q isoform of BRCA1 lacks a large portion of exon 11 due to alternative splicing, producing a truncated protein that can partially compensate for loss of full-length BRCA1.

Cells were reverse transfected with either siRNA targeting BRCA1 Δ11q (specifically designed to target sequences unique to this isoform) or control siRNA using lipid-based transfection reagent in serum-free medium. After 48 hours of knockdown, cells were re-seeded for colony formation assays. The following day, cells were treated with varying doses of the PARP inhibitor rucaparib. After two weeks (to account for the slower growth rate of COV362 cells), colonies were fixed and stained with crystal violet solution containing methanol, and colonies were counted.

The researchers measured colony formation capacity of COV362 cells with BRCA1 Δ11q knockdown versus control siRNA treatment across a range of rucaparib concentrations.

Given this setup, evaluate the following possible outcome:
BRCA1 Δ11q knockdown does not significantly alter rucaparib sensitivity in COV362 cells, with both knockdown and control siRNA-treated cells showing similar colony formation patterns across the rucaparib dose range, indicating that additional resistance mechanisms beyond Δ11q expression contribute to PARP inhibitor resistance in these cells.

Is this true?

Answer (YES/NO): NO